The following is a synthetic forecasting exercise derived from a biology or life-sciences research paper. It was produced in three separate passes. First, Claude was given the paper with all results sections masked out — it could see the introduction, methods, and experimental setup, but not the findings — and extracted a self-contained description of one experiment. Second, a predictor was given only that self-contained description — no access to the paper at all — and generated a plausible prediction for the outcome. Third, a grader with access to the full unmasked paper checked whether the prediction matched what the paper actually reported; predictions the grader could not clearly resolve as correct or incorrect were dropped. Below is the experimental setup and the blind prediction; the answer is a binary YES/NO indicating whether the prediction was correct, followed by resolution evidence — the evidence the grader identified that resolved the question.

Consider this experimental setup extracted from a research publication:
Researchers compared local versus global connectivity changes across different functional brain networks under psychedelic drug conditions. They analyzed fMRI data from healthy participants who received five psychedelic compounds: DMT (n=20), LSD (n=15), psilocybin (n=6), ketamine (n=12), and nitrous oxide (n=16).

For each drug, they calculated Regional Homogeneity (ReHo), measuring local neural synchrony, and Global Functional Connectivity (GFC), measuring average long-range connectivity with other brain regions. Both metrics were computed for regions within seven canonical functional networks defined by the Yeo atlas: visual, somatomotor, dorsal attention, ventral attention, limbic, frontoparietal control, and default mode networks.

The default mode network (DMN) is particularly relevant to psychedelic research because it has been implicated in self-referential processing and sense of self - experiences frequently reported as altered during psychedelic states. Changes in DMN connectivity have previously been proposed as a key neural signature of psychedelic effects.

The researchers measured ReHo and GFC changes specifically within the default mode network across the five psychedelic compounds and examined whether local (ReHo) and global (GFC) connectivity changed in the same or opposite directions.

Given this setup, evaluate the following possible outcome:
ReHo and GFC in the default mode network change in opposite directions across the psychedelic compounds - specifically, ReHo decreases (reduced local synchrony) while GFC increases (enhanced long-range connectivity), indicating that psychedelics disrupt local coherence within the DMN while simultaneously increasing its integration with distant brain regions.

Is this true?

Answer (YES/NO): YES